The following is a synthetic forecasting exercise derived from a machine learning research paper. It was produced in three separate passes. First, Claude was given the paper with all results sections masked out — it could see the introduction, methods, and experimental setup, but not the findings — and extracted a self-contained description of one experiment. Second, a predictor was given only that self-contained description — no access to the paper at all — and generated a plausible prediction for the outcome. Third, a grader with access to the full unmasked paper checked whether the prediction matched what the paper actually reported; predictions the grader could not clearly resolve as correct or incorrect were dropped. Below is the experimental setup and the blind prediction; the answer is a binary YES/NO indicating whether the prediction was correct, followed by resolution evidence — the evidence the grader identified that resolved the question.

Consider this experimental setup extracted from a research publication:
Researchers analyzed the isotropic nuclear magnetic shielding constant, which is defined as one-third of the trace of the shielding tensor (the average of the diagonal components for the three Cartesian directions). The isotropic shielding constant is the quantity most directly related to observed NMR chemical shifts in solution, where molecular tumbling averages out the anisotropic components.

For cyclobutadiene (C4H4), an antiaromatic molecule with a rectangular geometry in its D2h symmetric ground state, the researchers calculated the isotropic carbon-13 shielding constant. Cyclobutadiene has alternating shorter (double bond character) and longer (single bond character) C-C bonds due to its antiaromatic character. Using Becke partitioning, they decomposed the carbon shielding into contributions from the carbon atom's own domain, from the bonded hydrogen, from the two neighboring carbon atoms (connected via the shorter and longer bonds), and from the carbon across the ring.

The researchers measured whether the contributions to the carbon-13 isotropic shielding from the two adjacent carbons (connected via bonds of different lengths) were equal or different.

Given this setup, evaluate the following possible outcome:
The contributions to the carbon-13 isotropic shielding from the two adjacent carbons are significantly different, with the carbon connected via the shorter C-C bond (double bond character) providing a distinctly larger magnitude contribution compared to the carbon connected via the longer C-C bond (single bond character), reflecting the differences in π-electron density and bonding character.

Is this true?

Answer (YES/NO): YES